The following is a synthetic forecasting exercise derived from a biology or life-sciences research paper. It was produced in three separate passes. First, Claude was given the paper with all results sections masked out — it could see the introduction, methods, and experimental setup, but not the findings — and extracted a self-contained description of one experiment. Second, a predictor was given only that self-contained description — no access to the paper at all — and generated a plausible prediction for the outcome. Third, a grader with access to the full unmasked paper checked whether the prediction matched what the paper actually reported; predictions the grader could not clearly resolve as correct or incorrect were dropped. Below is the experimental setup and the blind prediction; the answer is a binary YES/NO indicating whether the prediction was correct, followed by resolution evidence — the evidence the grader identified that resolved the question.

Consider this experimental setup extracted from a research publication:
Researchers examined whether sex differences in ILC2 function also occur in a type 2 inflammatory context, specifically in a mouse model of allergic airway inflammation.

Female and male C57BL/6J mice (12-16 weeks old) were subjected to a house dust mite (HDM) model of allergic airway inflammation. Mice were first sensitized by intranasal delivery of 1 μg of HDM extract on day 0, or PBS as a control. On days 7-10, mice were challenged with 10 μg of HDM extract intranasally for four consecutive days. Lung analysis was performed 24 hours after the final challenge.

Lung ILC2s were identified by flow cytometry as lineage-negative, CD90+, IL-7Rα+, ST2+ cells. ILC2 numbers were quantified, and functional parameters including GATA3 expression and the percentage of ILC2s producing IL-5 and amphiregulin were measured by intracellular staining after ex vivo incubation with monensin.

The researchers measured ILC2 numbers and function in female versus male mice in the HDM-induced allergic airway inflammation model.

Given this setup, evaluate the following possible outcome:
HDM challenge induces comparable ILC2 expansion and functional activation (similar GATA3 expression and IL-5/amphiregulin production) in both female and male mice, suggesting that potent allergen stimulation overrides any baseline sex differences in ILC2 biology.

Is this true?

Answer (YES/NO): NO